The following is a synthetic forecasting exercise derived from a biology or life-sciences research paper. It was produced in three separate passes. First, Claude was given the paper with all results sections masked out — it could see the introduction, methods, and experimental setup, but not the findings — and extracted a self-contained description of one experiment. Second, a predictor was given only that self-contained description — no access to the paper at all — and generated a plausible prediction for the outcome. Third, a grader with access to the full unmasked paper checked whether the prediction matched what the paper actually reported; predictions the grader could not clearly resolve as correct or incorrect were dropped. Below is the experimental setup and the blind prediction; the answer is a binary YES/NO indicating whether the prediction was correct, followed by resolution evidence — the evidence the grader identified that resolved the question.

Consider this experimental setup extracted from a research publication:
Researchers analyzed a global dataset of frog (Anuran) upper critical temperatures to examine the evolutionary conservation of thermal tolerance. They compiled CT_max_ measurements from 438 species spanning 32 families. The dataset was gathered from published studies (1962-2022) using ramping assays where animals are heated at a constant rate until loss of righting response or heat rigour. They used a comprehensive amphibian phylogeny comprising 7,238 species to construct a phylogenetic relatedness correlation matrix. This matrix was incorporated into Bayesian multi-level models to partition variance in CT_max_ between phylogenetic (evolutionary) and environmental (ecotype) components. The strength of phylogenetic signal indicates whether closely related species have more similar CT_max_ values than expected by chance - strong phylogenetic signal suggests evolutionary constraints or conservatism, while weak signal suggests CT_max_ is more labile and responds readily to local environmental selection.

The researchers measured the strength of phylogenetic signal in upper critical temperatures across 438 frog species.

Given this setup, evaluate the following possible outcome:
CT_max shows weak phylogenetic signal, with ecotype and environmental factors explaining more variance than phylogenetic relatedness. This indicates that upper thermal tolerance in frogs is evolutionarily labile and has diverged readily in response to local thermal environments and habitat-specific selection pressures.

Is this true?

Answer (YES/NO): NO